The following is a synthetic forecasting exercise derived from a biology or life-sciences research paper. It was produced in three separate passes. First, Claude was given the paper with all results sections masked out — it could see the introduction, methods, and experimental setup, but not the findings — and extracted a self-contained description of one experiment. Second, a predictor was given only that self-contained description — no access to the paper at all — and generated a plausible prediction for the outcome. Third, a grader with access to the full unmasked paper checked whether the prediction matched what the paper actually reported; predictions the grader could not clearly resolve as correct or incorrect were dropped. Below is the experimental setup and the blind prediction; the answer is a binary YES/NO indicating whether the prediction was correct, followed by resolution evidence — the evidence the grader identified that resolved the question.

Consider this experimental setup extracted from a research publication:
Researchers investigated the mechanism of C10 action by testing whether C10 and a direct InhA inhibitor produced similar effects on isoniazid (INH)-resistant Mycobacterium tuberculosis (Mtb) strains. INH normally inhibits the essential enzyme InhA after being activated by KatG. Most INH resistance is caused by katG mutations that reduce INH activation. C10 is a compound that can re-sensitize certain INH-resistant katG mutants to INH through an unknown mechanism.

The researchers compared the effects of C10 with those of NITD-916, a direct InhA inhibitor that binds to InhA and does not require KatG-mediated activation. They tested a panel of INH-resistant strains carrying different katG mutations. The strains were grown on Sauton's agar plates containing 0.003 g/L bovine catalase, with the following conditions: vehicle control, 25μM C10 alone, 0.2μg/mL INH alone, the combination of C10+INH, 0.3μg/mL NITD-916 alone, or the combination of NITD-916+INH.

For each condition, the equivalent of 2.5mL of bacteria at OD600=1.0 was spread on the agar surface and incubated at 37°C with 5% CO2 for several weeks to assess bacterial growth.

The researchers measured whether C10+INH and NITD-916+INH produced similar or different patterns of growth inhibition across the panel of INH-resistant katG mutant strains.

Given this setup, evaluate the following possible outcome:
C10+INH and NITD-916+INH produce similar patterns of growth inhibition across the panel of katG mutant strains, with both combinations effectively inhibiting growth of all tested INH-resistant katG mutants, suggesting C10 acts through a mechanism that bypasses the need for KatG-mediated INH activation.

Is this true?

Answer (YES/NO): NO